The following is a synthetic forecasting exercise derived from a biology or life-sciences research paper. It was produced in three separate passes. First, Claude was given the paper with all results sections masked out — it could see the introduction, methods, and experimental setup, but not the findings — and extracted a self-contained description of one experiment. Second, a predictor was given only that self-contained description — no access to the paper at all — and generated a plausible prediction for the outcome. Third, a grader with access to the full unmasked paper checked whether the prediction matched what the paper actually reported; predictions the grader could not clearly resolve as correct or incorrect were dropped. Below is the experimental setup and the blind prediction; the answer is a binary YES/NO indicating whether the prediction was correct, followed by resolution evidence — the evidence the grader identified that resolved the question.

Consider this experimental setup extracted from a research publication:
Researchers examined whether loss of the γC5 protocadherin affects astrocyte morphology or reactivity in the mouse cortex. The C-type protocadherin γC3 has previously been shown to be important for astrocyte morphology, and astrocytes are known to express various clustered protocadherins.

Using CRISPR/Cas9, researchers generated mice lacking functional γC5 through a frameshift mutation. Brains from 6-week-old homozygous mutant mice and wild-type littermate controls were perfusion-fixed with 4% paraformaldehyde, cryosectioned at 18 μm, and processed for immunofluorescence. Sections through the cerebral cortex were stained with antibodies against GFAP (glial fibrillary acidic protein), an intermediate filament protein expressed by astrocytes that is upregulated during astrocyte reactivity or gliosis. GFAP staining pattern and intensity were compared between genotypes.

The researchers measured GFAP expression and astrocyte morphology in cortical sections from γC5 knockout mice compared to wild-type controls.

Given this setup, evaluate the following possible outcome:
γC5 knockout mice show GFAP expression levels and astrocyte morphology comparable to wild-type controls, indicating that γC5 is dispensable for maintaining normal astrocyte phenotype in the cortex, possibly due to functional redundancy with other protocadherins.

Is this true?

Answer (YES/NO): YES